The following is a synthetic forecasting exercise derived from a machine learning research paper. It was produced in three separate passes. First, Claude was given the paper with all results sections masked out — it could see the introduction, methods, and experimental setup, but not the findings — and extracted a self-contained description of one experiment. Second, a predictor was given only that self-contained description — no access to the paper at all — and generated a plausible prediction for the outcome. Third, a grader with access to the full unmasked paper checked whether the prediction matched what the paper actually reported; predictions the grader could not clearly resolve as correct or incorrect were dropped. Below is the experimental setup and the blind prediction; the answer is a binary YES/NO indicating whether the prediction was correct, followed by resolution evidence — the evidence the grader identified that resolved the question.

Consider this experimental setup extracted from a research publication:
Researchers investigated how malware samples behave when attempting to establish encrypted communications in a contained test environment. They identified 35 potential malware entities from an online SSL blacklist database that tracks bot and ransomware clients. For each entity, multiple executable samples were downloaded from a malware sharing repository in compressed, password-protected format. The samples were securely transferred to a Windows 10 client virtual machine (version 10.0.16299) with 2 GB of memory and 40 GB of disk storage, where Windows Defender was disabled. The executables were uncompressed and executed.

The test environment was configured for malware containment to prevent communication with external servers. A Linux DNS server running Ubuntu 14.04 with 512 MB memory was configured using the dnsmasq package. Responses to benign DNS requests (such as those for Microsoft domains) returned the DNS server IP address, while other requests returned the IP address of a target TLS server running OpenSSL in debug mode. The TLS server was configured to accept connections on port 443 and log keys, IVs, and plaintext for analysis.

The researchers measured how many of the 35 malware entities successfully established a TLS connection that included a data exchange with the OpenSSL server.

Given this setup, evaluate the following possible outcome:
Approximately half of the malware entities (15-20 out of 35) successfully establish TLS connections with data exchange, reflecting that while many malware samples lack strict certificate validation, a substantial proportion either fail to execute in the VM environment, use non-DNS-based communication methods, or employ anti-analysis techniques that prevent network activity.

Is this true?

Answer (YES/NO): NO